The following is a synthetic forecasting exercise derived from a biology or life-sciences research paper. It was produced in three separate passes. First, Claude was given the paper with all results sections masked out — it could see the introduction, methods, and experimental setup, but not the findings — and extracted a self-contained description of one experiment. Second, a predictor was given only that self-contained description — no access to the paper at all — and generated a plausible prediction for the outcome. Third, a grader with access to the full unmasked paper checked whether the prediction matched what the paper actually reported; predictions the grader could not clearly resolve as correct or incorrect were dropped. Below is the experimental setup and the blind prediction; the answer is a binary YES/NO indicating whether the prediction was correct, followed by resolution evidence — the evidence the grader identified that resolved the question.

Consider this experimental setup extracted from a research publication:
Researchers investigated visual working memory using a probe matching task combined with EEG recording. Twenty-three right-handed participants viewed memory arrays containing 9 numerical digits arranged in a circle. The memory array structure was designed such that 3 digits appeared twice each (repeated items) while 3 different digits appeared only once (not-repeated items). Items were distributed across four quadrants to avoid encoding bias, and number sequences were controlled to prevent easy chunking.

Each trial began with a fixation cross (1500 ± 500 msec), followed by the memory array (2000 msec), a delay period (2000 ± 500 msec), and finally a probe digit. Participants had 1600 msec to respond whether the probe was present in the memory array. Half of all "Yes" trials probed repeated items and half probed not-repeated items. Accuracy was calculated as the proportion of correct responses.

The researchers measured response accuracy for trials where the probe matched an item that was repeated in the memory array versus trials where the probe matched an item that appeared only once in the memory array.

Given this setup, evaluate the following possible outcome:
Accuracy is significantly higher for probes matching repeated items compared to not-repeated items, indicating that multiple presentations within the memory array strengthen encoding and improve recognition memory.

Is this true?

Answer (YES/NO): YES